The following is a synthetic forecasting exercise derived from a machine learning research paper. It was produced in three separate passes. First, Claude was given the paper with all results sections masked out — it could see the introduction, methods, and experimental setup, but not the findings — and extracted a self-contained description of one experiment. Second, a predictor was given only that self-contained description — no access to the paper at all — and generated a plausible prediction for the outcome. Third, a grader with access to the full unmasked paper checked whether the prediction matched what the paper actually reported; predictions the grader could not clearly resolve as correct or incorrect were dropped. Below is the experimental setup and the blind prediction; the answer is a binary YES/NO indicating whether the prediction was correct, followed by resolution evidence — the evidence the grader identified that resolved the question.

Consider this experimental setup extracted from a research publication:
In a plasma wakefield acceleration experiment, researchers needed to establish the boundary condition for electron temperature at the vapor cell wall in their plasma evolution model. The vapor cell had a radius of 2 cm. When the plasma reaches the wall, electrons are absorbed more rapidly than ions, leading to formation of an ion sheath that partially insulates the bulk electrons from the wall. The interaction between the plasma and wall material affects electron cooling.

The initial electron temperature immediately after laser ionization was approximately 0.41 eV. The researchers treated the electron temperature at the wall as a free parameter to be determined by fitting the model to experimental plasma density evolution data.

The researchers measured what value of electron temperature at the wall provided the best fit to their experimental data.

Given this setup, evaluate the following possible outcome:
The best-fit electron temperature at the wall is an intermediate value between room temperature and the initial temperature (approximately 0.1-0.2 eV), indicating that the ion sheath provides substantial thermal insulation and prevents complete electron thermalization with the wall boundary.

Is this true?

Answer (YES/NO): YES